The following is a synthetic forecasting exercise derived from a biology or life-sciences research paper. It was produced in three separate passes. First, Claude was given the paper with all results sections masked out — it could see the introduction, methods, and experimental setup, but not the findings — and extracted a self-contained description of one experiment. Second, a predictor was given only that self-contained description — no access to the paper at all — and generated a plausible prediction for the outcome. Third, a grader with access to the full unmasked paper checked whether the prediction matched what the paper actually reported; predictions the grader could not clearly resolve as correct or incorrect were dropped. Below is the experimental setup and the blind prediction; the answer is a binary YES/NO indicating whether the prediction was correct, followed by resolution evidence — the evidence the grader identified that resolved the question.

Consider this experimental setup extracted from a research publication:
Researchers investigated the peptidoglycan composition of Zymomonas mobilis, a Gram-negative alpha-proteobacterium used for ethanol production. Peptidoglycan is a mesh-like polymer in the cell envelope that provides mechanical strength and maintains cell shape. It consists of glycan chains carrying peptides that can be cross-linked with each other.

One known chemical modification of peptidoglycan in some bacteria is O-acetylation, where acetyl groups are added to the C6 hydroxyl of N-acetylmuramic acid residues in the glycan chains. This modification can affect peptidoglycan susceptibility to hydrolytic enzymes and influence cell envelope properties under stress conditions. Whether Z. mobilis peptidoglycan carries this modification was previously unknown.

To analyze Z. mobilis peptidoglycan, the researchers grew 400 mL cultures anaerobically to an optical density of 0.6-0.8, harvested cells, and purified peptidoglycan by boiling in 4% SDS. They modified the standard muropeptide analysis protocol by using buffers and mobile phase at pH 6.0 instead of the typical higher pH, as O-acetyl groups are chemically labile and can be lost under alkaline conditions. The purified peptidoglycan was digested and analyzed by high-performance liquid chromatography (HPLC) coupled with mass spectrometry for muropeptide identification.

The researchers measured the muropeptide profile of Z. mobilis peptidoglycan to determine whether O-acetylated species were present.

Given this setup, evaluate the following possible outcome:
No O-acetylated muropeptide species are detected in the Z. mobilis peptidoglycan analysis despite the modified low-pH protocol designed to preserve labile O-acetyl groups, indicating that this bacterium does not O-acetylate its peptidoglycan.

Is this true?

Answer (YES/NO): NO